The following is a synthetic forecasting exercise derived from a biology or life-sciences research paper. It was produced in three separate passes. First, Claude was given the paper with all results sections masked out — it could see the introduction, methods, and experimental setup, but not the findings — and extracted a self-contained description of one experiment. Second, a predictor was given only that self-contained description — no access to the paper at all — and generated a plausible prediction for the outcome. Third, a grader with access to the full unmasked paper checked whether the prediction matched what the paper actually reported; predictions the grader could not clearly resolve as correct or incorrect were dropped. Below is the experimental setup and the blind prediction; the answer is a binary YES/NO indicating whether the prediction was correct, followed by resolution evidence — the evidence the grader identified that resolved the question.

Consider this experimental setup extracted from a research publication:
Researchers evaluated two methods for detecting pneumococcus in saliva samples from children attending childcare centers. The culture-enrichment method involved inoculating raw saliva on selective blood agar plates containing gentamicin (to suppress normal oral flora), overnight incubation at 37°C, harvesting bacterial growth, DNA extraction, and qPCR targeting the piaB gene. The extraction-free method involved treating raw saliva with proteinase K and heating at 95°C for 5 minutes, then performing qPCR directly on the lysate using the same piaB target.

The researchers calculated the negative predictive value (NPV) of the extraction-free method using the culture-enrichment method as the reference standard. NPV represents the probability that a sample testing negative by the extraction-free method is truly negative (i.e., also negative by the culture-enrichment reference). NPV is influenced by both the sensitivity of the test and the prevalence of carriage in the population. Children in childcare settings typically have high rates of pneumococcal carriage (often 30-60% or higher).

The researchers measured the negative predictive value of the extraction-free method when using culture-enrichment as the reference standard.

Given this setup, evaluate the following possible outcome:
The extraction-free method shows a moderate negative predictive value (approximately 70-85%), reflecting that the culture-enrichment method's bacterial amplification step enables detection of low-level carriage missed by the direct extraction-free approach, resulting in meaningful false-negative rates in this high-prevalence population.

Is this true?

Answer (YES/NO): NO